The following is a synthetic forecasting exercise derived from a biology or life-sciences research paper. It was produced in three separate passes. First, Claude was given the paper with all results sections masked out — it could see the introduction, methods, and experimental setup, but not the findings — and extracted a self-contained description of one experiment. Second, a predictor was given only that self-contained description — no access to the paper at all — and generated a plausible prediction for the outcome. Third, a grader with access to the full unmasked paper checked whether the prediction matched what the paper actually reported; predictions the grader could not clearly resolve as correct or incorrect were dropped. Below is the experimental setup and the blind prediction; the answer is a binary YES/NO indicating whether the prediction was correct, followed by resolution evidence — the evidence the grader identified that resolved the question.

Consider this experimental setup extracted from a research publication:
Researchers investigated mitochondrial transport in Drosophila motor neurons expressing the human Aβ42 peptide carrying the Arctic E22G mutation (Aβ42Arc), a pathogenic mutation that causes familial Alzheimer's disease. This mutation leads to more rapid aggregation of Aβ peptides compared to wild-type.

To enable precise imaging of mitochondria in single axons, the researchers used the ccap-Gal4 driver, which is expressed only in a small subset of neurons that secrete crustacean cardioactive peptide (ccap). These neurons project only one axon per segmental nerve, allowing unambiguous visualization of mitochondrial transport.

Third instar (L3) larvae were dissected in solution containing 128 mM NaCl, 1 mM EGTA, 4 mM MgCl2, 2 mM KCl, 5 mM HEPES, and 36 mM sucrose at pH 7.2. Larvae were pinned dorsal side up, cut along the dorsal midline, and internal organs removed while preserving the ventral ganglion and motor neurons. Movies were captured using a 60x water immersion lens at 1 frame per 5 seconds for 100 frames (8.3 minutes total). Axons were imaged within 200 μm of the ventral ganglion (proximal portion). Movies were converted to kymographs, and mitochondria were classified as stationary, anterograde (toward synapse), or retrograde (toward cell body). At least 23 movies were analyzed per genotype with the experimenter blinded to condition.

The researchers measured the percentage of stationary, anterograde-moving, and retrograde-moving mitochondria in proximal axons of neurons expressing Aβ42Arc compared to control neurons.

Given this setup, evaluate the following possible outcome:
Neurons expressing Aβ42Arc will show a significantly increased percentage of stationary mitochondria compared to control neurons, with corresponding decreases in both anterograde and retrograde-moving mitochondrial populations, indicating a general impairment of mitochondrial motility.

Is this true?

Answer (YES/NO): YES